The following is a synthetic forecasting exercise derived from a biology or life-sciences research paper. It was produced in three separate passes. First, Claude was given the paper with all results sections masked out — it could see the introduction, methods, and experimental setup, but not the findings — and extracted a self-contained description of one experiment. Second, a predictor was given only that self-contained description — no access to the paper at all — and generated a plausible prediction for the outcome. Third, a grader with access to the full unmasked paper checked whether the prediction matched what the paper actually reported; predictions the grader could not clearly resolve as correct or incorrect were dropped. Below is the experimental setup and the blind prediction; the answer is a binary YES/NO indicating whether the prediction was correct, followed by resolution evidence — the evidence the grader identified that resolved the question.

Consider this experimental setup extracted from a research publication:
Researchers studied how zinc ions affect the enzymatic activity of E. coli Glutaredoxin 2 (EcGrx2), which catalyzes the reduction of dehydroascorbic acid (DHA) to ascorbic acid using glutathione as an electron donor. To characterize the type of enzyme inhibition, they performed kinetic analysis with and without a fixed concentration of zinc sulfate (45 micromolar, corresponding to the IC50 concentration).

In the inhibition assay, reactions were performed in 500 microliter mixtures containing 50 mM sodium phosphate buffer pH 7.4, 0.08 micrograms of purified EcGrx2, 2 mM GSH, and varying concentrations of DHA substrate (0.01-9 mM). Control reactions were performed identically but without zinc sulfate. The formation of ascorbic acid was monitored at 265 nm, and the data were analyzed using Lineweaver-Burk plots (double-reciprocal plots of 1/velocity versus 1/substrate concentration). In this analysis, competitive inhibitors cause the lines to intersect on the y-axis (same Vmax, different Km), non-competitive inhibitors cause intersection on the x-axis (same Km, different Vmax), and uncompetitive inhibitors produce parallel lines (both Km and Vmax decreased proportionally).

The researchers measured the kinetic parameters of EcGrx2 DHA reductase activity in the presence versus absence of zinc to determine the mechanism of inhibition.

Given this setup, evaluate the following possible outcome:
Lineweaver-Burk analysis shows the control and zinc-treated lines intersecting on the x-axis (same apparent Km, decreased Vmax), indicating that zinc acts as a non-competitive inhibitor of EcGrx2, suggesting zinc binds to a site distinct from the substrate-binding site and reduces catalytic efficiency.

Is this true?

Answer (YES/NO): NO